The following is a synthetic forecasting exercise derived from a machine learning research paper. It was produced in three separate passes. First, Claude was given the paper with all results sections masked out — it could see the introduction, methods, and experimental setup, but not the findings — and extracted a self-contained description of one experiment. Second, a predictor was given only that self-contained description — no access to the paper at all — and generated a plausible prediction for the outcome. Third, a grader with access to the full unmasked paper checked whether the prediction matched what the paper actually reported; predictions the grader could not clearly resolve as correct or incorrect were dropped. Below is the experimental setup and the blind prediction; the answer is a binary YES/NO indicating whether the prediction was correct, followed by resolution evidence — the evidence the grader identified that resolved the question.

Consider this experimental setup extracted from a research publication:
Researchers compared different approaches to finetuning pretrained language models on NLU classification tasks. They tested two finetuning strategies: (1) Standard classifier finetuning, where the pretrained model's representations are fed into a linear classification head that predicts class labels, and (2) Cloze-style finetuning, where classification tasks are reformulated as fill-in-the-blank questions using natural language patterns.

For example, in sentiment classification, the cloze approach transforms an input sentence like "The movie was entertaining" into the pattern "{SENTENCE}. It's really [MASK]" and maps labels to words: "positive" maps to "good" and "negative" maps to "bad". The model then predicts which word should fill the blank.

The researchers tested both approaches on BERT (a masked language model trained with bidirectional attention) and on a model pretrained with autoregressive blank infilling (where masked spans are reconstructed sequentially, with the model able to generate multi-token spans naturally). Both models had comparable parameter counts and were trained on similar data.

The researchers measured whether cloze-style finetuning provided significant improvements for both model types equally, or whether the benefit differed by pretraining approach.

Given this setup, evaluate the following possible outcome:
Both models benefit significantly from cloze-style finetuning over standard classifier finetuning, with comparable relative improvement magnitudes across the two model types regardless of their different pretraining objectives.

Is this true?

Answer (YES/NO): NO